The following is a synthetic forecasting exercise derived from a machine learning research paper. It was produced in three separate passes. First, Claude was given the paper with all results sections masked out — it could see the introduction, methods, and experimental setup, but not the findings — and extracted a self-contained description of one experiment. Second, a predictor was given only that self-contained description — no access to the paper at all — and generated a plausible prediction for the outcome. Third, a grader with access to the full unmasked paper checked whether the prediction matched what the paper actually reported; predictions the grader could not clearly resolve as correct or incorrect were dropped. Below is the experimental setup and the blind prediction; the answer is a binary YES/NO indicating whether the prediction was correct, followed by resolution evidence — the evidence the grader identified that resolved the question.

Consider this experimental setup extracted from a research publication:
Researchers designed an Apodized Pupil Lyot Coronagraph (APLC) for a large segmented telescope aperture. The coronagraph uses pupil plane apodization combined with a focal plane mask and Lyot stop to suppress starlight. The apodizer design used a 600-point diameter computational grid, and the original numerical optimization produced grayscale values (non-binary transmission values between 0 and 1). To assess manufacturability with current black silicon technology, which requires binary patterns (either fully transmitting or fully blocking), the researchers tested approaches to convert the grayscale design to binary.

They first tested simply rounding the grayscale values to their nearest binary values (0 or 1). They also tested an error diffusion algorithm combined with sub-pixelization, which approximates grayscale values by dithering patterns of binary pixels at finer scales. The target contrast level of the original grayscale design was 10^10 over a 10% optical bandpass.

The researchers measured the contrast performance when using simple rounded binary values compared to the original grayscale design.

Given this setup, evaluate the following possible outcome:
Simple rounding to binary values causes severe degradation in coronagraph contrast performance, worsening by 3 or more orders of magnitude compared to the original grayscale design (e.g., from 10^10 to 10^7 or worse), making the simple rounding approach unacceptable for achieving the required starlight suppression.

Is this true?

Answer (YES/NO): NO